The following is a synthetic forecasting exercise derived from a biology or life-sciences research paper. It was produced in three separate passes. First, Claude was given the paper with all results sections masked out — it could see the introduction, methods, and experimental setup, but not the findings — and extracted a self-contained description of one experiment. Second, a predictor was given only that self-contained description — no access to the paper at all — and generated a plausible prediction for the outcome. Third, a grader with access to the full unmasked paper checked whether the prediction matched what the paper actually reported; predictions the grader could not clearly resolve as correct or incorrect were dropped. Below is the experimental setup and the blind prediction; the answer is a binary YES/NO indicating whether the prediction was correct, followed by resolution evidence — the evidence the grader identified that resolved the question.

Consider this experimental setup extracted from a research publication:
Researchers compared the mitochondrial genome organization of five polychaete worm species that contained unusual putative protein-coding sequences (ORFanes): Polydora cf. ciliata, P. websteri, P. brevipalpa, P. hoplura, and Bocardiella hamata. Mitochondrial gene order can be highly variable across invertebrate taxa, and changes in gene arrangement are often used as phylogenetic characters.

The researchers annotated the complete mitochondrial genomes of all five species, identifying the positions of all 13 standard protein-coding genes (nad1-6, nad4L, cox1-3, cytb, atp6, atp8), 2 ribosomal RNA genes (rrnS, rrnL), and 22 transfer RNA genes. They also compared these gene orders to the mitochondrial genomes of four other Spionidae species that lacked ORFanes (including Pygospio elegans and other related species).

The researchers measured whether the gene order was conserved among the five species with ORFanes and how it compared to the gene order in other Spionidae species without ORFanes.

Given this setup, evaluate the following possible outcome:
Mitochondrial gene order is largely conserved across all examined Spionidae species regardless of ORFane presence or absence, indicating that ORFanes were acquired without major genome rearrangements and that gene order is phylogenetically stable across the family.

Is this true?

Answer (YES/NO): NO